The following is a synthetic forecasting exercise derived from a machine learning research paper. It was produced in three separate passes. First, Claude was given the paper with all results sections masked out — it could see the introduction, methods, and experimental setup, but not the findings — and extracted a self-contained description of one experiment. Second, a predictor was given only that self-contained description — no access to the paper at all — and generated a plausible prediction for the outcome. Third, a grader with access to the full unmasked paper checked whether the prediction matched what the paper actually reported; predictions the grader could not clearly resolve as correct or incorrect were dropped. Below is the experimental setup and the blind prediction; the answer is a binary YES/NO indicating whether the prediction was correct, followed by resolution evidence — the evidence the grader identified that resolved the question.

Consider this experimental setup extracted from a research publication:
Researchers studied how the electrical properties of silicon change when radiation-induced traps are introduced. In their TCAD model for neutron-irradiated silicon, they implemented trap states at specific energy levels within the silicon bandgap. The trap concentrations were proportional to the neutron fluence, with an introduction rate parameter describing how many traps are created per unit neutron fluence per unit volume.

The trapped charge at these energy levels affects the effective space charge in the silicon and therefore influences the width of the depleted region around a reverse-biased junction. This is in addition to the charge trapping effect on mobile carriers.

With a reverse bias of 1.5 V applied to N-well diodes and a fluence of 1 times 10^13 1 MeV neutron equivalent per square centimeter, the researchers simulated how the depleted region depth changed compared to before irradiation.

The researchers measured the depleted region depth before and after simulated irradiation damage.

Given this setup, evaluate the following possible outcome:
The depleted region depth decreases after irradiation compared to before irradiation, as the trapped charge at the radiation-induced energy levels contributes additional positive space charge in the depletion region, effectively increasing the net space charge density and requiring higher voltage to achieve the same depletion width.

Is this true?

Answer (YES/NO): YES